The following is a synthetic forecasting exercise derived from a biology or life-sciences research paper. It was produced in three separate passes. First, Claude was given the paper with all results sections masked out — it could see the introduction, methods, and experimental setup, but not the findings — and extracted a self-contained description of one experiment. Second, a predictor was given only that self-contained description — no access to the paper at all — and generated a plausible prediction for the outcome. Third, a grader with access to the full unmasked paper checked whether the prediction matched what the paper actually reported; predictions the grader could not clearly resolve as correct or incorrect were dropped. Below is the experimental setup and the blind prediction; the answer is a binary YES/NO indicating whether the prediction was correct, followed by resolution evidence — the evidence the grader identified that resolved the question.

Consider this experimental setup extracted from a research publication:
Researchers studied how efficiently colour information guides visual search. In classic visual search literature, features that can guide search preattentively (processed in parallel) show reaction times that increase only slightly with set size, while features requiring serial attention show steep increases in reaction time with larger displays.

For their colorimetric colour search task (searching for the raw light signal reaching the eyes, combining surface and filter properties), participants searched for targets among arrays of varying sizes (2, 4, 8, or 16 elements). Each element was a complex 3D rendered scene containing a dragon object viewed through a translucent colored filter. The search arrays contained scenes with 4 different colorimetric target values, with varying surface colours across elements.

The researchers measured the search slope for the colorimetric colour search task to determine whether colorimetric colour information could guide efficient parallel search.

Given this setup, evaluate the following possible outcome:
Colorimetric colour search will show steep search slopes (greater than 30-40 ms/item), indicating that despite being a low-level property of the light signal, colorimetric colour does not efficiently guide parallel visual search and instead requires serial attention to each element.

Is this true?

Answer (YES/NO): NO